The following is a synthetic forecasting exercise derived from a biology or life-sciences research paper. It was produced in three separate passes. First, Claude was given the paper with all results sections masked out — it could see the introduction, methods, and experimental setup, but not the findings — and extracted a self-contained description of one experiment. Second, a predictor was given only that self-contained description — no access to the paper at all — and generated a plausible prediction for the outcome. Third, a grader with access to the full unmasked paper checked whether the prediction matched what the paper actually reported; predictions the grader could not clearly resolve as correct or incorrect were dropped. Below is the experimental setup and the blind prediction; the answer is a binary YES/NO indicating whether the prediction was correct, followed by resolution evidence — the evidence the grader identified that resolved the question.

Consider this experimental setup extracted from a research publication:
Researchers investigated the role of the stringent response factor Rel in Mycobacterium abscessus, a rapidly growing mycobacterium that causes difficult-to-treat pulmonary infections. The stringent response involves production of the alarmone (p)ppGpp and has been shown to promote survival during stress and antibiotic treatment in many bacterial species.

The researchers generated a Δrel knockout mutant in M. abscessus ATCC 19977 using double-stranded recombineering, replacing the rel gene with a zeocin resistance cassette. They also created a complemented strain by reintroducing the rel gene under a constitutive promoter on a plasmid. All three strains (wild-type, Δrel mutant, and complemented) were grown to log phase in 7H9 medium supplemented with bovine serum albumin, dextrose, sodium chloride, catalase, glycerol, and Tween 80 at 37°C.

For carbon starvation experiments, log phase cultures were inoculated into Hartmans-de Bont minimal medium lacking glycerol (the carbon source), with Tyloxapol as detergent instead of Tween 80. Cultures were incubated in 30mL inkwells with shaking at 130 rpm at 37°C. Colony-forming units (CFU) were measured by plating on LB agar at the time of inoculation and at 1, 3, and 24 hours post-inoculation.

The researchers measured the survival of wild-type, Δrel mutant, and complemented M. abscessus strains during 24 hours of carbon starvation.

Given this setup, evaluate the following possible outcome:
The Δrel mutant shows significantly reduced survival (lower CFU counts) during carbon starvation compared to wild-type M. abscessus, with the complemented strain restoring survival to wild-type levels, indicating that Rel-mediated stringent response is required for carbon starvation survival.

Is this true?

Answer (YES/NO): NO